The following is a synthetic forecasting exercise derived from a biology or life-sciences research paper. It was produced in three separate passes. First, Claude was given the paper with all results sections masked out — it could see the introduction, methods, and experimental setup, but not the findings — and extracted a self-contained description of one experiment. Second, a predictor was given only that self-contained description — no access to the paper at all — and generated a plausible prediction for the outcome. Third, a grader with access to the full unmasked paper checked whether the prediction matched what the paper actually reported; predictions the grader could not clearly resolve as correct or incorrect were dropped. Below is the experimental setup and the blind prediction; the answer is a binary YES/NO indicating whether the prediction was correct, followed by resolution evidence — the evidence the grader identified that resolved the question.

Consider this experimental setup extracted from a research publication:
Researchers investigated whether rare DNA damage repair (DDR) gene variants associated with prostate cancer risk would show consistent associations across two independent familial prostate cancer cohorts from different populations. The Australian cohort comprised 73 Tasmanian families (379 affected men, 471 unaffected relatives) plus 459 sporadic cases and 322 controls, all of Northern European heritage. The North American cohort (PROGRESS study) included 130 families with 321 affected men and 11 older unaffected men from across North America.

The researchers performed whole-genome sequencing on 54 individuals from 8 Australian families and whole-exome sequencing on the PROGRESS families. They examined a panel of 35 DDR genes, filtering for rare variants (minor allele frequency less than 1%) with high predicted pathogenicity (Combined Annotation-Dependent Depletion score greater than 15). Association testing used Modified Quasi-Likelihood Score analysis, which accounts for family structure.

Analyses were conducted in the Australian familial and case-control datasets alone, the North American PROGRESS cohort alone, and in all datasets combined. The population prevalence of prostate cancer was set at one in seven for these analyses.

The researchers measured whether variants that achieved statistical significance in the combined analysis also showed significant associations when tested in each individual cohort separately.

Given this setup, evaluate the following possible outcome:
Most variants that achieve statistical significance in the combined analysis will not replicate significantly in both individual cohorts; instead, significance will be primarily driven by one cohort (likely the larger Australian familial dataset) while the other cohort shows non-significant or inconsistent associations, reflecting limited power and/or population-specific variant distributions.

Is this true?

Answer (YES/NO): NO